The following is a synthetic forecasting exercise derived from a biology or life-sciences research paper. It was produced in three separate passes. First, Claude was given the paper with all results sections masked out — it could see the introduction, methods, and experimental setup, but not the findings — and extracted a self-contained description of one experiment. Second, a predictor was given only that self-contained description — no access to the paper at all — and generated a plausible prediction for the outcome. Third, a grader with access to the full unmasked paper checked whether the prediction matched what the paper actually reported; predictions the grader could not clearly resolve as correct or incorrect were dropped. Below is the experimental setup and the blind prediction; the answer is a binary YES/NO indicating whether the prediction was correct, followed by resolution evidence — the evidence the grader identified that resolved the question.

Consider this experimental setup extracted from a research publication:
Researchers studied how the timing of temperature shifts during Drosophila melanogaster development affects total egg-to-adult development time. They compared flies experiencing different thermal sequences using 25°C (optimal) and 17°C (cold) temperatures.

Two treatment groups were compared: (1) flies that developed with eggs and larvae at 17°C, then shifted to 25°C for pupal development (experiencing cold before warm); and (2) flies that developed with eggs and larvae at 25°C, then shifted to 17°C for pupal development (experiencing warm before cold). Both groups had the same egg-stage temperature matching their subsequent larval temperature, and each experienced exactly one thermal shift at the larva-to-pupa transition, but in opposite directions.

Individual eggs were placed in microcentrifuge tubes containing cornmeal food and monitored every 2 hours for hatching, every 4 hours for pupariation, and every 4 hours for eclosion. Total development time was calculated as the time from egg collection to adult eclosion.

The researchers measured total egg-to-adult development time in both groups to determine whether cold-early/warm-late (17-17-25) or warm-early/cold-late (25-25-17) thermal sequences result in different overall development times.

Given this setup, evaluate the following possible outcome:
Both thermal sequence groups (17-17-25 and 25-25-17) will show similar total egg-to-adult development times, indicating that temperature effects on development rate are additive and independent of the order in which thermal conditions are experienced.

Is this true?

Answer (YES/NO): NO